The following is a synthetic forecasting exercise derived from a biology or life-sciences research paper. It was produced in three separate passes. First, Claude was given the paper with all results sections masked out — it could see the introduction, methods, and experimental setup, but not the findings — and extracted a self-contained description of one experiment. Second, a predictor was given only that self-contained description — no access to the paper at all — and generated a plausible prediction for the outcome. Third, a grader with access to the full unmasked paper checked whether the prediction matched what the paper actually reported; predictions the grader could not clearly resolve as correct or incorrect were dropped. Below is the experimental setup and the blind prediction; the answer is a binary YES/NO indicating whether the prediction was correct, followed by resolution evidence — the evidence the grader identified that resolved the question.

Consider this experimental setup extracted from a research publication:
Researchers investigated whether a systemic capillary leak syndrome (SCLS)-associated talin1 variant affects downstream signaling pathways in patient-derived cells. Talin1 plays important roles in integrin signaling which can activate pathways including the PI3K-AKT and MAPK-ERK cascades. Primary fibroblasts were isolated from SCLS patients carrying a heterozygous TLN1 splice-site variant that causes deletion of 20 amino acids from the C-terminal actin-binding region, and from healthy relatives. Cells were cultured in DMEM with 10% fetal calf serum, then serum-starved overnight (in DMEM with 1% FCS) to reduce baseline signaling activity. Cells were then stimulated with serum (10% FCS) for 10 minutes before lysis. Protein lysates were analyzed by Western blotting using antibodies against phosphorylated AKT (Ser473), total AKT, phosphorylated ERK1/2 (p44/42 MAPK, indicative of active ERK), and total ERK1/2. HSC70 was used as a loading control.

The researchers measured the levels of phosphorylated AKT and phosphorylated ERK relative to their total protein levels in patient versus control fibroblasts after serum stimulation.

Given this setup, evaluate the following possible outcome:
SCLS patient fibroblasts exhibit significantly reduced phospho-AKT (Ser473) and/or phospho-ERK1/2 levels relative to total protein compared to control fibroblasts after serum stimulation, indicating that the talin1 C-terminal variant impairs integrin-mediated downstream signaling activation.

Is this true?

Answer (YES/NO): NO